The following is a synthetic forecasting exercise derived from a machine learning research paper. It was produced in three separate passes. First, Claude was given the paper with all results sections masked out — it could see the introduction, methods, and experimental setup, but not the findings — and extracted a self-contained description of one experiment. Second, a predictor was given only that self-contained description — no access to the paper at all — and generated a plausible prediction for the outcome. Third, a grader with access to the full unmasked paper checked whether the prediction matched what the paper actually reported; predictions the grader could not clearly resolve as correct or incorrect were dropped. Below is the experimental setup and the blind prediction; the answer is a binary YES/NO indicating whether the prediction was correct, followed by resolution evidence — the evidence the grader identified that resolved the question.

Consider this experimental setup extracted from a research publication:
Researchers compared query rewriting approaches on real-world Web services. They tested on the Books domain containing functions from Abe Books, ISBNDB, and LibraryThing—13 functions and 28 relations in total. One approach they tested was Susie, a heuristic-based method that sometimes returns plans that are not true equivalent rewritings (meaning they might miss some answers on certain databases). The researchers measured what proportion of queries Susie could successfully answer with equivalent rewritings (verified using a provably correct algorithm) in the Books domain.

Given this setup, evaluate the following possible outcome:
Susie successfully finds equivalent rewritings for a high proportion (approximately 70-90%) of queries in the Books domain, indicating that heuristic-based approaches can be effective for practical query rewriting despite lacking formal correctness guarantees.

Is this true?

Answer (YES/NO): NO